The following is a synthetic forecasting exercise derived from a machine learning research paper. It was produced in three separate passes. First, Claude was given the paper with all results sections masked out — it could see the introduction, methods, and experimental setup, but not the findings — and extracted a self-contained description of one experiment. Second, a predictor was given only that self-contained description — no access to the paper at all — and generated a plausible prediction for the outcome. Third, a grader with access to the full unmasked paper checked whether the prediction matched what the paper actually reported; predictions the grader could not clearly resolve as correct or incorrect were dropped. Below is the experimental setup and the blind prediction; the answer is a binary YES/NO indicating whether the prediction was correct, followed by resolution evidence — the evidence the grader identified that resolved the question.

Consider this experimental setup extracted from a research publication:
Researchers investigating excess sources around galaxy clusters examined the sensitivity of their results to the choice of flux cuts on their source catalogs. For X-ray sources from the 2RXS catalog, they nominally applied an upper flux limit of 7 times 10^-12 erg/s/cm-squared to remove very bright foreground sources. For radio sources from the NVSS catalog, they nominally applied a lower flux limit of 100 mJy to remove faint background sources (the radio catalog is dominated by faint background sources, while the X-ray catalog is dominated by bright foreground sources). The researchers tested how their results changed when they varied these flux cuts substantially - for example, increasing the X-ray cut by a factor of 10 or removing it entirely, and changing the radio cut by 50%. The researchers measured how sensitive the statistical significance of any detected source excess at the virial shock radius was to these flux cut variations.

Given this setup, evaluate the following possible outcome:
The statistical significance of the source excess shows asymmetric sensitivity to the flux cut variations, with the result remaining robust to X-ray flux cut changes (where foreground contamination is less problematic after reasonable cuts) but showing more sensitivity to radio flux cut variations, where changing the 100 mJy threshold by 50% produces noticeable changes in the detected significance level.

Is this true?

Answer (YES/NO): YES